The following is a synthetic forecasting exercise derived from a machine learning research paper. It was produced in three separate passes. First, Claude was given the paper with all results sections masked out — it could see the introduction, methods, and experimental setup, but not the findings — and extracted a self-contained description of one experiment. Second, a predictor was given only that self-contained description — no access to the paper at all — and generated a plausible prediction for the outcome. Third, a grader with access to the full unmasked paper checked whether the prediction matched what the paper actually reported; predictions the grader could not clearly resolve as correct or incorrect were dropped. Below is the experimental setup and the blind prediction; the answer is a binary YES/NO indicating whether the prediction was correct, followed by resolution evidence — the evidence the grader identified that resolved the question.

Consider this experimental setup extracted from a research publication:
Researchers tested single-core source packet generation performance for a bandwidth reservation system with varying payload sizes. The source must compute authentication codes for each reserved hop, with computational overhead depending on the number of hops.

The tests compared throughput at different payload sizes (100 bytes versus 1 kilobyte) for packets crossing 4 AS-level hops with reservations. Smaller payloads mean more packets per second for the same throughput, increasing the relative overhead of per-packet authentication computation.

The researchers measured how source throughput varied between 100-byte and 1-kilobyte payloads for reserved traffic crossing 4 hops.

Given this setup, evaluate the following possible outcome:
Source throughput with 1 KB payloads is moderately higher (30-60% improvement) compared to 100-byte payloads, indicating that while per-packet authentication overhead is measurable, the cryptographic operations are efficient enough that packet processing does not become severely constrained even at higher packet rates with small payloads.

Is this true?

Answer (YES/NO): NO